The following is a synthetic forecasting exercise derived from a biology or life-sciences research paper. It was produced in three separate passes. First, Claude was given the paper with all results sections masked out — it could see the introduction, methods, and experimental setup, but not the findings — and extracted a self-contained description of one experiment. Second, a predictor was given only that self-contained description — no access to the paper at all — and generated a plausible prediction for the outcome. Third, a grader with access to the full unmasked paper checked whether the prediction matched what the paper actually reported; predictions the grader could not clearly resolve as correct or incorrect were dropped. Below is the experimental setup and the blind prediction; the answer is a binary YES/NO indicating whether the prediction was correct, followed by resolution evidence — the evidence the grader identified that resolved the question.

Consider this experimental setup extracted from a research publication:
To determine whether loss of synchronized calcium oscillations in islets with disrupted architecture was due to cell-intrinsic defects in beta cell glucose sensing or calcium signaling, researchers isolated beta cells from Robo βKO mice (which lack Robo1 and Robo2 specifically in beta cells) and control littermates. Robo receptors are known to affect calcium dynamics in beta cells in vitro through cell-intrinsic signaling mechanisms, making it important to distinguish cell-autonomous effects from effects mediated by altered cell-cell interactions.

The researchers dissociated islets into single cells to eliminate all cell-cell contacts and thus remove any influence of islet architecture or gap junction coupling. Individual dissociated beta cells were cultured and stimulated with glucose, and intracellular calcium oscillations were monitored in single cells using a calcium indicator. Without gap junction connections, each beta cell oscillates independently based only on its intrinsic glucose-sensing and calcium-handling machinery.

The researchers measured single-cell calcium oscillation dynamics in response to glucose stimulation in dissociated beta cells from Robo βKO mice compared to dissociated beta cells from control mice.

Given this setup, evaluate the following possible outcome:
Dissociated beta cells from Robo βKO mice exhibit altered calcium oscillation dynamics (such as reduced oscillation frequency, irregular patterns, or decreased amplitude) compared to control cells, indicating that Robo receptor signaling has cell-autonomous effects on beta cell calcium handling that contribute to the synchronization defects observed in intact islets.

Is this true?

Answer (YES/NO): NO